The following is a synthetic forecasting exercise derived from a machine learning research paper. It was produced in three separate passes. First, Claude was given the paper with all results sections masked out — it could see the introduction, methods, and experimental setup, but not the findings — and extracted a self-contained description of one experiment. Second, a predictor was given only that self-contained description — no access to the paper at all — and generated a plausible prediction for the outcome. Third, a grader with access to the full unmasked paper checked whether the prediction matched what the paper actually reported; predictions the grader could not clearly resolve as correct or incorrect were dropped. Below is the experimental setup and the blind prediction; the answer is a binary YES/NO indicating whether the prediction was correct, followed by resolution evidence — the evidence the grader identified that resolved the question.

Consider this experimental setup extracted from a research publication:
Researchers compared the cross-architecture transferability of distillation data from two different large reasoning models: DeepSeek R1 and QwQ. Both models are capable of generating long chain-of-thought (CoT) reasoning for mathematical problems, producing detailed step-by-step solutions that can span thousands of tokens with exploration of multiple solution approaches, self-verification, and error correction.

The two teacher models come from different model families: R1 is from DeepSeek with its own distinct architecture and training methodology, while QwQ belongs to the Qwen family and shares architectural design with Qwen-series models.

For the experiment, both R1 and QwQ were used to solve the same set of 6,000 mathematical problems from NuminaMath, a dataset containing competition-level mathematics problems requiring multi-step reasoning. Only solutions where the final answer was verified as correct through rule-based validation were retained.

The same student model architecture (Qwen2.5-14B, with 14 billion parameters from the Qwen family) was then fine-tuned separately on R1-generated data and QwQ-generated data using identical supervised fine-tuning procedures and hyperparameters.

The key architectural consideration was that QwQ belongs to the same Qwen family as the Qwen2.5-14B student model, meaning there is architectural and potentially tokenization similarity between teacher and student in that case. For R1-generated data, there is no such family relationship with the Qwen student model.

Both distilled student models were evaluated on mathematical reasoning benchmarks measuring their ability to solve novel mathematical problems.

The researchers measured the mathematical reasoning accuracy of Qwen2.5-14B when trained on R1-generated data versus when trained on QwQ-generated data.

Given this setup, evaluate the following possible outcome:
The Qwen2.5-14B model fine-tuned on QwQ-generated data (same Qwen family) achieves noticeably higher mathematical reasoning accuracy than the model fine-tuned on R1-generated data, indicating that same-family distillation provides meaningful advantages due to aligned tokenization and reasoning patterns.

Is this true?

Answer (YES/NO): NO